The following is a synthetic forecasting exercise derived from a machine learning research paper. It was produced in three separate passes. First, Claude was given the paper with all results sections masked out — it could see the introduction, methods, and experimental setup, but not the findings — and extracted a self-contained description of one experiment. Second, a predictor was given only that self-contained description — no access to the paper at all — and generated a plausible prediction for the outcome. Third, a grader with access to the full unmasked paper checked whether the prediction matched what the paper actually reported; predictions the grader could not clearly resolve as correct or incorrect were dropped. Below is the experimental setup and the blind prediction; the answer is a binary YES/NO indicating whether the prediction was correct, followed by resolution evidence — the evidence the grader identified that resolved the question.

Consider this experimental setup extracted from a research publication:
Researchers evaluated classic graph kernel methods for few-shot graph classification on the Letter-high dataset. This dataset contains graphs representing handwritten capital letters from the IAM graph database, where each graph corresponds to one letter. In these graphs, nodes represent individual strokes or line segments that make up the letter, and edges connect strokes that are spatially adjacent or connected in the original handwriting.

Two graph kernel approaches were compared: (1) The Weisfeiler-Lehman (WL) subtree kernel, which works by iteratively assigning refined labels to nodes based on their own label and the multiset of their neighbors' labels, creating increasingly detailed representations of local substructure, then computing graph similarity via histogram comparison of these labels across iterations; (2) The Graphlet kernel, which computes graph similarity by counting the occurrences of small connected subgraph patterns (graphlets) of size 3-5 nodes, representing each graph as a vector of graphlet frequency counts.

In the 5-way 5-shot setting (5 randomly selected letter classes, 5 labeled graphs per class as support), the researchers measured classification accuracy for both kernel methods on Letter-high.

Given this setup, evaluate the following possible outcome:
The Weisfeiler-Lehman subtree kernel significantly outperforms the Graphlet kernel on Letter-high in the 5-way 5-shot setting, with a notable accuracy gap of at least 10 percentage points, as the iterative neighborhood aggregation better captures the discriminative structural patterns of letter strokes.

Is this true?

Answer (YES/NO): YES